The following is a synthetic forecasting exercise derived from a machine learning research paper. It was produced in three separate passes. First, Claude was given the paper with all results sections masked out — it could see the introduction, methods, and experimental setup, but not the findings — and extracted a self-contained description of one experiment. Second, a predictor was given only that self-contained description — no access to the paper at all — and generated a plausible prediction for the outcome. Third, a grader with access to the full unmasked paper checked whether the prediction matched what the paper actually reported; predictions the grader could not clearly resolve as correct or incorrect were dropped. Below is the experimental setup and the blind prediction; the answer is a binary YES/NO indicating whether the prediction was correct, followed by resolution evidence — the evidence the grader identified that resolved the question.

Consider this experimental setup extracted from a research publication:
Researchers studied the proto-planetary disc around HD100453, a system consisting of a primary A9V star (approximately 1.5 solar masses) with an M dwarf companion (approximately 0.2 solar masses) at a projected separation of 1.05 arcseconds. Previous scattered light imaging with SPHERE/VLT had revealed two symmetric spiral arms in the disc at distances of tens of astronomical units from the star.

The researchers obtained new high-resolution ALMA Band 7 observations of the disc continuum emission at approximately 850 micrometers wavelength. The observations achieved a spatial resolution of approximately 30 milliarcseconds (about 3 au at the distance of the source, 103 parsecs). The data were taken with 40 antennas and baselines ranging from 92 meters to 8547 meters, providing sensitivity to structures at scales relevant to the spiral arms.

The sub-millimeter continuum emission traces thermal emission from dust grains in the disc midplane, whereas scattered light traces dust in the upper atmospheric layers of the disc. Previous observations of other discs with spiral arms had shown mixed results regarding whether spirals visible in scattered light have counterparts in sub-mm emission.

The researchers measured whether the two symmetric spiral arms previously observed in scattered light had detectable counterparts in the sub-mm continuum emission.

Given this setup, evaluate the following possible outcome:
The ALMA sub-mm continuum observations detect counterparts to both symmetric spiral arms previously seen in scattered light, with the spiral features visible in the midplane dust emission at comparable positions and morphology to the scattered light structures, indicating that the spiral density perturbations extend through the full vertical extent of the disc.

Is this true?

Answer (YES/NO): NO